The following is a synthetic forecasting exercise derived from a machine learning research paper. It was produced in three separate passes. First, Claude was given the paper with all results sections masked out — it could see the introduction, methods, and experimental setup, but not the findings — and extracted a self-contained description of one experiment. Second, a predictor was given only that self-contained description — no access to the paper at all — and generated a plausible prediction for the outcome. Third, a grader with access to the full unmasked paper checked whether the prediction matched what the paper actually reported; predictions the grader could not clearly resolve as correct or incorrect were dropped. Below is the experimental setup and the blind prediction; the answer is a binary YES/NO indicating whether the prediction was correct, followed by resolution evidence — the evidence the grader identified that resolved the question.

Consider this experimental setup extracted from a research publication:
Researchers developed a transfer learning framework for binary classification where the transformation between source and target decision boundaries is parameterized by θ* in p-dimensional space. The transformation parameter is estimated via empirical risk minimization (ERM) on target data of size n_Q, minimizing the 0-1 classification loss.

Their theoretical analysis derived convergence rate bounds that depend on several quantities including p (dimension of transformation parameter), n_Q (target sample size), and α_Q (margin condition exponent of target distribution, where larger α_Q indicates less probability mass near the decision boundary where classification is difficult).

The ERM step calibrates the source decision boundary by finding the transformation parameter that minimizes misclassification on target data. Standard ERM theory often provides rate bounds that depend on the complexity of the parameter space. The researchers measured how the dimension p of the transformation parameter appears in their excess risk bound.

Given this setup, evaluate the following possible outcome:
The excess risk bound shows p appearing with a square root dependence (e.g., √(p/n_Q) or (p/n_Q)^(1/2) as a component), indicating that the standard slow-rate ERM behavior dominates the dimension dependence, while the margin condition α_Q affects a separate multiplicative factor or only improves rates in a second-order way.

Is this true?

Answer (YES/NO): NO